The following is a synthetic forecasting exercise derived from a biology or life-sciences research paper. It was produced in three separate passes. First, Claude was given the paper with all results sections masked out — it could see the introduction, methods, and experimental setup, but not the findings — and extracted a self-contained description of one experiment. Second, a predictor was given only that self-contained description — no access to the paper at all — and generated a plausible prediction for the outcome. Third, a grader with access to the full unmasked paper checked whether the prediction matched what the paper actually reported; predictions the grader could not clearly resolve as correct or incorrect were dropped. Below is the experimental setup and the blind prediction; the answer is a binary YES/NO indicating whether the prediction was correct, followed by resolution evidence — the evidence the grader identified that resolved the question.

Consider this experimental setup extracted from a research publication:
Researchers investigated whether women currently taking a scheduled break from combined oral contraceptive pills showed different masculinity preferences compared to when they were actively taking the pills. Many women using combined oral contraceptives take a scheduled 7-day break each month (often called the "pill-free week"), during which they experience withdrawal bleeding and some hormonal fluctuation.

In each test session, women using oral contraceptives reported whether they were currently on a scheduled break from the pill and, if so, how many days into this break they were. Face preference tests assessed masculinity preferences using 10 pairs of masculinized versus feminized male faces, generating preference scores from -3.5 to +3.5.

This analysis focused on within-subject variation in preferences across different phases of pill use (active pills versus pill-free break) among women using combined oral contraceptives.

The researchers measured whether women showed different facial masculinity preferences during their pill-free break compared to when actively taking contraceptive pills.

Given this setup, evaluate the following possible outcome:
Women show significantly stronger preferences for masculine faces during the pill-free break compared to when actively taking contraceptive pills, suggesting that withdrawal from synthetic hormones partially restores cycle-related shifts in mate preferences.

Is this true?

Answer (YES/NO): NO